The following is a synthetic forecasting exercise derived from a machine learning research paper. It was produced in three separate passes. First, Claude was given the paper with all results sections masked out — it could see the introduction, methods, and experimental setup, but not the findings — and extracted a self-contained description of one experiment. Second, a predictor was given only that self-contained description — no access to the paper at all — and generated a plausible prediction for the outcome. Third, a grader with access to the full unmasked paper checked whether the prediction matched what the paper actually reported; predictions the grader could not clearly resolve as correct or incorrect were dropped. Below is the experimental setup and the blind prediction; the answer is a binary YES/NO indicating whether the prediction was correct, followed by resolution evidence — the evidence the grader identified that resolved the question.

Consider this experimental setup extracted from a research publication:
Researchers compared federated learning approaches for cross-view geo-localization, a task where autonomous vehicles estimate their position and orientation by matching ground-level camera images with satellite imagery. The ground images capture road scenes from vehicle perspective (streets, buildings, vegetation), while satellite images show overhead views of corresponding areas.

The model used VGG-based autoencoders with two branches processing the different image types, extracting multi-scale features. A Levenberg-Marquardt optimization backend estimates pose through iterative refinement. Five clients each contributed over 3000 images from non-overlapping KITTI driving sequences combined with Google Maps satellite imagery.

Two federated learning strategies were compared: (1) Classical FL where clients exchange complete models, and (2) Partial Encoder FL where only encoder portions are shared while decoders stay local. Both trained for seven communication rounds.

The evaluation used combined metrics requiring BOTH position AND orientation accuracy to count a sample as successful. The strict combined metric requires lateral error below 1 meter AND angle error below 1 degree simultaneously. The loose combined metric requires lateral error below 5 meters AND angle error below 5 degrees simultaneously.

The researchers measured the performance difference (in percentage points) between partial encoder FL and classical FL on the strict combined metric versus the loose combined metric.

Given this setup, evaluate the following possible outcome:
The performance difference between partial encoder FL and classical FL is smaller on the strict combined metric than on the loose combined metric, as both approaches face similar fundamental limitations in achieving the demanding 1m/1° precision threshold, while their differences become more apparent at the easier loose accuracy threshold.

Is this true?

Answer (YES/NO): YES